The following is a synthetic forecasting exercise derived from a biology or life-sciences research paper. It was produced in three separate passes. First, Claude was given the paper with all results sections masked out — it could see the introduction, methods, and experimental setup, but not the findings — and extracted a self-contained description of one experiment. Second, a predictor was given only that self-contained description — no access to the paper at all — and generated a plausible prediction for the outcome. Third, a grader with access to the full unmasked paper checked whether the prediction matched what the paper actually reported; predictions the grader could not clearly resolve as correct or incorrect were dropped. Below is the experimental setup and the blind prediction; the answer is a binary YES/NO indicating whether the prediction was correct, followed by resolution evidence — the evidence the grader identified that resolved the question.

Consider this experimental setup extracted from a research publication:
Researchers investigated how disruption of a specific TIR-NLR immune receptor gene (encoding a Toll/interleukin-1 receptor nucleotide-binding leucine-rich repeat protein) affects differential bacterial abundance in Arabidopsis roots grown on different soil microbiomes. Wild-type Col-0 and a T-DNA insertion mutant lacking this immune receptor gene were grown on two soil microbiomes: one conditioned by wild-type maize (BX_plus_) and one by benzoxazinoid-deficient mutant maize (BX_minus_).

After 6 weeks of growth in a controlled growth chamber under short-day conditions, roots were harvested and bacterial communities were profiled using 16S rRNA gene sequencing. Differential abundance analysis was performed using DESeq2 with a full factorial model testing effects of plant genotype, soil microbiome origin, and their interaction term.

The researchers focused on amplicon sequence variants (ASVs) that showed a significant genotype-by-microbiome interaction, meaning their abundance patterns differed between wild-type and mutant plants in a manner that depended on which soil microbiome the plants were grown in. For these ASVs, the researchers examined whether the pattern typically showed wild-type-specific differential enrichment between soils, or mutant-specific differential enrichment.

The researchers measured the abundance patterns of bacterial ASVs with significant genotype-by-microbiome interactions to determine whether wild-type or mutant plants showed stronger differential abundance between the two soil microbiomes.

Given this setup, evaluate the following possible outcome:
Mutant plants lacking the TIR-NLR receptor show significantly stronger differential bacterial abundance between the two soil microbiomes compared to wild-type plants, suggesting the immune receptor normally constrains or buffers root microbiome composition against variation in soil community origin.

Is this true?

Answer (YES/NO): NO